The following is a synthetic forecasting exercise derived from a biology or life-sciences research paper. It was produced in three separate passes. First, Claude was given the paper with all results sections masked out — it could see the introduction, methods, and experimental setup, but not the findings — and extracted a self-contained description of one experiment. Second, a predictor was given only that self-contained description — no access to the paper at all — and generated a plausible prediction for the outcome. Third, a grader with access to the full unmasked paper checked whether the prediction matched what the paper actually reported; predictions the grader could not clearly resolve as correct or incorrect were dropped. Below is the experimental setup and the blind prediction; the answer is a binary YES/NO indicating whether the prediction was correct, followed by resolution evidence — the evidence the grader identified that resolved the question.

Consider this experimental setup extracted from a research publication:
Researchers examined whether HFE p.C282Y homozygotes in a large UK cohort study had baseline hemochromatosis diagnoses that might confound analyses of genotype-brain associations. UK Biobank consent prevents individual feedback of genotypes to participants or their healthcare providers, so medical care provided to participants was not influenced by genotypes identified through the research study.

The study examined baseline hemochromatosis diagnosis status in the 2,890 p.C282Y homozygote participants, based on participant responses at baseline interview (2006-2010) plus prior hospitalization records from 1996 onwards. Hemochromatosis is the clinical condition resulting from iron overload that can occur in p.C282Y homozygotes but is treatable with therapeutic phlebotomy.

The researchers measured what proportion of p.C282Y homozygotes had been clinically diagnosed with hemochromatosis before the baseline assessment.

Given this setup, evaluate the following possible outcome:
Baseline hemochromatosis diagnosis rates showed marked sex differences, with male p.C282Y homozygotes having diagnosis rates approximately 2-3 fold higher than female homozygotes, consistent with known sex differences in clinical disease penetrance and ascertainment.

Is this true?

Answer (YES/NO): NO